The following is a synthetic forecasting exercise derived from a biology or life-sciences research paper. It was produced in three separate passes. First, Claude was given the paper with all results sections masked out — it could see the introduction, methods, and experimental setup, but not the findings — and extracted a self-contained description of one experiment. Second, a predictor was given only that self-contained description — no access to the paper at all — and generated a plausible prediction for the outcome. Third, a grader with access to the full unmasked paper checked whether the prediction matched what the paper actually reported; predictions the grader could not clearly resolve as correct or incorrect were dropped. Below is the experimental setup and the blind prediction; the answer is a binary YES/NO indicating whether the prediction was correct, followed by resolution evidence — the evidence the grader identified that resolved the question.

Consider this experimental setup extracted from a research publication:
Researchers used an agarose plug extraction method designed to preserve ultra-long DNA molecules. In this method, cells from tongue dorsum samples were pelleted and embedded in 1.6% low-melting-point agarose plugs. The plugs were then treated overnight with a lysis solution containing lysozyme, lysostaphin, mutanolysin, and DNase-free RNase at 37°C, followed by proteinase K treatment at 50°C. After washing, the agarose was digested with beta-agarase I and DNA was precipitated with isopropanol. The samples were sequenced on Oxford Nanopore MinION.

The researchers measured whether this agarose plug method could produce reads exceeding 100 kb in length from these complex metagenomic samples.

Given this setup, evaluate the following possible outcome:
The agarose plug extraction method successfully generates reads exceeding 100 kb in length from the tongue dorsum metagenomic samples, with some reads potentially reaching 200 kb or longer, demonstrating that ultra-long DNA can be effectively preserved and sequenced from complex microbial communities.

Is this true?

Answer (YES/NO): NO